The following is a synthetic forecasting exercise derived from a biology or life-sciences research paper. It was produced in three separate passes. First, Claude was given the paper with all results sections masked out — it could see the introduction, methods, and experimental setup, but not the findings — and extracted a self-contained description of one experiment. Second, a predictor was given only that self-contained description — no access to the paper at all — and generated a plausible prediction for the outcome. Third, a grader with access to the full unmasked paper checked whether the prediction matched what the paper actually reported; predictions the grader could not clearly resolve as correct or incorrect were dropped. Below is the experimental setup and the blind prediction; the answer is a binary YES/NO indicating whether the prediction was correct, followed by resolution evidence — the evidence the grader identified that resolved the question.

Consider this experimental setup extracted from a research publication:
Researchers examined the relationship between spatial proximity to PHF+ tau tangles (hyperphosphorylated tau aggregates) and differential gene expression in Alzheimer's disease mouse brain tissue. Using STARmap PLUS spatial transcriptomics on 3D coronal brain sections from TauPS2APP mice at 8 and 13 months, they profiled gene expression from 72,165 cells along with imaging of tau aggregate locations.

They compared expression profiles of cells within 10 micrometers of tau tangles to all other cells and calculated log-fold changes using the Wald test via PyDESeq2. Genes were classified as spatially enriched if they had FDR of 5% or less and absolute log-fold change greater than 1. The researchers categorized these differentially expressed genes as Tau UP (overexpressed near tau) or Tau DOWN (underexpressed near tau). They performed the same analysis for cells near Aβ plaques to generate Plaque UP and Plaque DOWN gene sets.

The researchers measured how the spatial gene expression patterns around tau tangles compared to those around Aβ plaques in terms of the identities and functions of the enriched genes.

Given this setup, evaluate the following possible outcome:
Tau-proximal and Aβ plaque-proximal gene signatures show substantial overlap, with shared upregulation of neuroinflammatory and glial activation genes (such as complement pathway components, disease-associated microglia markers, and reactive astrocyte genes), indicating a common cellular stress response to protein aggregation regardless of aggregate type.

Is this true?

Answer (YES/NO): NO